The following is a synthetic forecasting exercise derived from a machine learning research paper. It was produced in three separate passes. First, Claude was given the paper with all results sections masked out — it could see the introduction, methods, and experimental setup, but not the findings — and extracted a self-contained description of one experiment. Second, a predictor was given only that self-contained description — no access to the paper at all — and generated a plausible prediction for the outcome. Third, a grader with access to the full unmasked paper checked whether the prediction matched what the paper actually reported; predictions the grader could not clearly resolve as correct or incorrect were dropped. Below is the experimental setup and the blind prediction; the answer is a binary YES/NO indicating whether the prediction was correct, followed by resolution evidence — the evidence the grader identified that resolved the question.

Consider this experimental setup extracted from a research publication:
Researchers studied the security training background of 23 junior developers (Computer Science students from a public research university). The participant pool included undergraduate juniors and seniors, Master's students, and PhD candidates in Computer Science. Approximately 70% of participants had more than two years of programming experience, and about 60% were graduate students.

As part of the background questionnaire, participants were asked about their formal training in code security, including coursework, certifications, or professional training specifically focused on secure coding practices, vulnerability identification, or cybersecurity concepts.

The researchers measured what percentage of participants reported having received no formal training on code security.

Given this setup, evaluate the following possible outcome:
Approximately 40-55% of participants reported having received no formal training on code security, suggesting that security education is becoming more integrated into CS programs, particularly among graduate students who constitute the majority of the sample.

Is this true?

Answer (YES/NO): NO